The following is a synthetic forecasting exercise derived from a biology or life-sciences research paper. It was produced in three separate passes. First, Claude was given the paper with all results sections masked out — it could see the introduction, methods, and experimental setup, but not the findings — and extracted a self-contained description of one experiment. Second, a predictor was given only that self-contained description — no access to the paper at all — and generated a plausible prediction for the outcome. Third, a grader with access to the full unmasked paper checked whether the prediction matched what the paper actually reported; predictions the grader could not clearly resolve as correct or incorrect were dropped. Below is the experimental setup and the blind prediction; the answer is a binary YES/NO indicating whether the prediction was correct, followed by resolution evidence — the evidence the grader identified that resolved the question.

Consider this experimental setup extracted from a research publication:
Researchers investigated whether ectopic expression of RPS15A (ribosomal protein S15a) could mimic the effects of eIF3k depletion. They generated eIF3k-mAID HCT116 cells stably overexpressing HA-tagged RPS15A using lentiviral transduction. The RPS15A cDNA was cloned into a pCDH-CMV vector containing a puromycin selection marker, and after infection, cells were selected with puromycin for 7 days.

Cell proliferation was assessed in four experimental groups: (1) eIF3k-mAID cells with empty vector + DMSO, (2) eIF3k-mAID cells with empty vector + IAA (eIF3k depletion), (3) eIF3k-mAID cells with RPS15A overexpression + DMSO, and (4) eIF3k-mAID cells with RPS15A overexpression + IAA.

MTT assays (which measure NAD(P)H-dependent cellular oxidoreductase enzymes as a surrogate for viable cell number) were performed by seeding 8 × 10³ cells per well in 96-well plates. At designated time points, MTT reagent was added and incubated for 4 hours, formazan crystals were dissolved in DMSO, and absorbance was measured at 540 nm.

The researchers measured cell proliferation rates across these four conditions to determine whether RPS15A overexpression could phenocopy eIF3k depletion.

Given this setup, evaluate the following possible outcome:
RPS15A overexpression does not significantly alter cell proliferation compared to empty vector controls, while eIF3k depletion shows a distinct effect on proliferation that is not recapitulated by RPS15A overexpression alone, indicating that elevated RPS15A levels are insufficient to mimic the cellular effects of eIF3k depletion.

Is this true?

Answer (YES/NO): NO